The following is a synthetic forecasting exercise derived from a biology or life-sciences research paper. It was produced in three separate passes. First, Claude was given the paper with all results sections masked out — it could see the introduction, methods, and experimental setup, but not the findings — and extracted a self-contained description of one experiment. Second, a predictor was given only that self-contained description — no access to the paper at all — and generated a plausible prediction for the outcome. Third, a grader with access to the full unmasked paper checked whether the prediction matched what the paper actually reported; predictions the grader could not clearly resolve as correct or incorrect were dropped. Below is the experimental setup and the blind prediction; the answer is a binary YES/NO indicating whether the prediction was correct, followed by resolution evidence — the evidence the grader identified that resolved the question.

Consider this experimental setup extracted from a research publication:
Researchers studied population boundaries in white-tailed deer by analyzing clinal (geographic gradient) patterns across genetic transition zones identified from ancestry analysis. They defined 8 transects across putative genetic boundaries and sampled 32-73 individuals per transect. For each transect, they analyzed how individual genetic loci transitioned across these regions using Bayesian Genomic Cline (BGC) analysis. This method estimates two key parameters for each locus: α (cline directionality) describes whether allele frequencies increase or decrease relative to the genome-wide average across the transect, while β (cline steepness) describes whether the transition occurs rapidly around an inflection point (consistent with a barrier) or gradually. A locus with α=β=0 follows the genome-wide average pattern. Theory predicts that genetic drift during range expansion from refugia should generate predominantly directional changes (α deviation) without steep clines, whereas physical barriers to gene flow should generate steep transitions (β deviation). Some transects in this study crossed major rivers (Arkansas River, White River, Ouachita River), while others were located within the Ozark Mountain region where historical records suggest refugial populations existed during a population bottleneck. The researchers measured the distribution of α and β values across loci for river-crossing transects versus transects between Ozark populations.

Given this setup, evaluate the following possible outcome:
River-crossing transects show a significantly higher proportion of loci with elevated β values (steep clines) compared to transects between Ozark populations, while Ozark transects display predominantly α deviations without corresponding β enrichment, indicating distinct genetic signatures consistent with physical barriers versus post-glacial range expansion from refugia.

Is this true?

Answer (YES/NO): YES